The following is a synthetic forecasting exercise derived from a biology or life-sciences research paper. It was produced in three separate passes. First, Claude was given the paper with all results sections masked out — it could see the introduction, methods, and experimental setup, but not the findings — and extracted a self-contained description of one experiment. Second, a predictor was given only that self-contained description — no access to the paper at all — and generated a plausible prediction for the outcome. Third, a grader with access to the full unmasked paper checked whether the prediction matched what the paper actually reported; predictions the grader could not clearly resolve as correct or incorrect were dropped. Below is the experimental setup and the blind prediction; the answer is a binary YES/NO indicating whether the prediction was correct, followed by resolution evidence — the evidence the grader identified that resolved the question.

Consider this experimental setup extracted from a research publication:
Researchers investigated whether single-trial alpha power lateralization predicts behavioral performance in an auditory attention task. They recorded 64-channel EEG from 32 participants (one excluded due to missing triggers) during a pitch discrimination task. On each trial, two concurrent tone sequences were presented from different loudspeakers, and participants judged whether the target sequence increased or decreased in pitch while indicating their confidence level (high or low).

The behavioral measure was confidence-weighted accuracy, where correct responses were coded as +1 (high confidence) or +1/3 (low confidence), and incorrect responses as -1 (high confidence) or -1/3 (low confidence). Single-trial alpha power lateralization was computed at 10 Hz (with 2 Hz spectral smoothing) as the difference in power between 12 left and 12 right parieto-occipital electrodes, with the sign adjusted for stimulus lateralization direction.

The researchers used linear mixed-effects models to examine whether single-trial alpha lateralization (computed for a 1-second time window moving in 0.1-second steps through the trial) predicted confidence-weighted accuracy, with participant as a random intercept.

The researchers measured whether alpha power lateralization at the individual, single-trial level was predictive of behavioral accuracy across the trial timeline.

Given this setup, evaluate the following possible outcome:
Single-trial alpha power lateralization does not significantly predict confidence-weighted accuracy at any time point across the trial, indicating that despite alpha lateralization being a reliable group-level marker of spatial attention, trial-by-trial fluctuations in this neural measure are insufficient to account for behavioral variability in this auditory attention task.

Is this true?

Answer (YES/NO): NO